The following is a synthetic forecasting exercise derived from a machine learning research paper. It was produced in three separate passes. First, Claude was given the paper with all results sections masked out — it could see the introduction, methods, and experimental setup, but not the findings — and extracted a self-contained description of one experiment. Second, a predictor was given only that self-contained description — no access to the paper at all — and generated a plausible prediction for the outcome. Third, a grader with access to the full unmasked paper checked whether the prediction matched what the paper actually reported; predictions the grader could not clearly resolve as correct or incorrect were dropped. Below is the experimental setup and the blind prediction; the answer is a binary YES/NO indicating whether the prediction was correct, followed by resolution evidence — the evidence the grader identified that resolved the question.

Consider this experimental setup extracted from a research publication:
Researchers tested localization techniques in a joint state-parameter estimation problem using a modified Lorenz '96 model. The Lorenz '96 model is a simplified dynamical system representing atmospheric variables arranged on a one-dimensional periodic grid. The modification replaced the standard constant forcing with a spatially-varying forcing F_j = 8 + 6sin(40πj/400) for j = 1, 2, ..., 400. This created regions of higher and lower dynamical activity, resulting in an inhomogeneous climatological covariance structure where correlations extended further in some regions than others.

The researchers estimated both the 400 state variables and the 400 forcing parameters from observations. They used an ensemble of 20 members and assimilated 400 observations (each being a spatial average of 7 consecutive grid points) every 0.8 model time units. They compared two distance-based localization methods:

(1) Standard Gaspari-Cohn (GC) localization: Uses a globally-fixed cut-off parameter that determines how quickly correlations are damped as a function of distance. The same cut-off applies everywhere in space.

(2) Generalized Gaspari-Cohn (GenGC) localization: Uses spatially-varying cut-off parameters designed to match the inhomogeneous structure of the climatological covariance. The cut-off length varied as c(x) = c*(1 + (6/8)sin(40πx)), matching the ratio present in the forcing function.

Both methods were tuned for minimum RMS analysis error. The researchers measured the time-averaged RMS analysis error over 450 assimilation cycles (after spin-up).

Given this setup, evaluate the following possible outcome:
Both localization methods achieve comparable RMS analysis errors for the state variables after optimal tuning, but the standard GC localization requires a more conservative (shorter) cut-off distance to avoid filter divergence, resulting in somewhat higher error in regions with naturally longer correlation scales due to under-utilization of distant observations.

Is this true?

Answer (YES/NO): NO